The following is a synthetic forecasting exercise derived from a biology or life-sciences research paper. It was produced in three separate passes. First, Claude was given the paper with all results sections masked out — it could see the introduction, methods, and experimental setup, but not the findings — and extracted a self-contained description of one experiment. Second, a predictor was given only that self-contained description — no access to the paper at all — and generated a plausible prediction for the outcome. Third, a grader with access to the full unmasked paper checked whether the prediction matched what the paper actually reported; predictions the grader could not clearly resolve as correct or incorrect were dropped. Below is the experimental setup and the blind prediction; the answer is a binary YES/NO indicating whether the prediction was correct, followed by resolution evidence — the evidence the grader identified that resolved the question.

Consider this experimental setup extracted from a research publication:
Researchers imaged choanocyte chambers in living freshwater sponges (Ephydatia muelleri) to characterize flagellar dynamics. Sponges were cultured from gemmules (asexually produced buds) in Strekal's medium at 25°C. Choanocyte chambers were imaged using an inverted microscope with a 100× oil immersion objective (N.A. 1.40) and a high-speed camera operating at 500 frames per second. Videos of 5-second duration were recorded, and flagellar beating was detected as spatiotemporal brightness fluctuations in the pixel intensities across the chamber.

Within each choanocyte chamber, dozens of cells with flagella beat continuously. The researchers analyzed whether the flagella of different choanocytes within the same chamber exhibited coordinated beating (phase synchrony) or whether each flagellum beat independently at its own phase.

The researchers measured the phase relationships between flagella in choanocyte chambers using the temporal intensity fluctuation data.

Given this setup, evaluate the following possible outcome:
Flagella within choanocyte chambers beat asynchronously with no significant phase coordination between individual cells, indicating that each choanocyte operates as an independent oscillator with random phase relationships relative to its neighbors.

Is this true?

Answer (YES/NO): YES